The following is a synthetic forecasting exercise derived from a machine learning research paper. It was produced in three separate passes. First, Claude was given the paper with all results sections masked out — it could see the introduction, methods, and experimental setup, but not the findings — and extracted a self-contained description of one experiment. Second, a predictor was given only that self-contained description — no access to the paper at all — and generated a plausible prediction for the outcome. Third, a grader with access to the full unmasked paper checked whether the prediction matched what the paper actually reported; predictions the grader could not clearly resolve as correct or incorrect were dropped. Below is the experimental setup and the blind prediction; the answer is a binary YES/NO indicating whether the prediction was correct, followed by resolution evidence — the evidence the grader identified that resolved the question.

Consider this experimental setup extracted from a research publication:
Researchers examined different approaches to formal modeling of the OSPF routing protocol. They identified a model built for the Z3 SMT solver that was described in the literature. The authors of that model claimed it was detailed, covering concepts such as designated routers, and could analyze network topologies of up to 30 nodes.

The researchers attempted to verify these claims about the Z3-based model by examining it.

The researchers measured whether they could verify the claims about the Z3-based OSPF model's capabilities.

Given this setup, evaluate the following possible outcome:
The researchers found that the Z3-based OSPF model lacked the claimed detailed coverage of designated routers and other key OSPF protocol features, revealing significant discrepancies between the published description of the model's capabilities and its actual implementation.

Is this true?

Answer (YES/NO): NO